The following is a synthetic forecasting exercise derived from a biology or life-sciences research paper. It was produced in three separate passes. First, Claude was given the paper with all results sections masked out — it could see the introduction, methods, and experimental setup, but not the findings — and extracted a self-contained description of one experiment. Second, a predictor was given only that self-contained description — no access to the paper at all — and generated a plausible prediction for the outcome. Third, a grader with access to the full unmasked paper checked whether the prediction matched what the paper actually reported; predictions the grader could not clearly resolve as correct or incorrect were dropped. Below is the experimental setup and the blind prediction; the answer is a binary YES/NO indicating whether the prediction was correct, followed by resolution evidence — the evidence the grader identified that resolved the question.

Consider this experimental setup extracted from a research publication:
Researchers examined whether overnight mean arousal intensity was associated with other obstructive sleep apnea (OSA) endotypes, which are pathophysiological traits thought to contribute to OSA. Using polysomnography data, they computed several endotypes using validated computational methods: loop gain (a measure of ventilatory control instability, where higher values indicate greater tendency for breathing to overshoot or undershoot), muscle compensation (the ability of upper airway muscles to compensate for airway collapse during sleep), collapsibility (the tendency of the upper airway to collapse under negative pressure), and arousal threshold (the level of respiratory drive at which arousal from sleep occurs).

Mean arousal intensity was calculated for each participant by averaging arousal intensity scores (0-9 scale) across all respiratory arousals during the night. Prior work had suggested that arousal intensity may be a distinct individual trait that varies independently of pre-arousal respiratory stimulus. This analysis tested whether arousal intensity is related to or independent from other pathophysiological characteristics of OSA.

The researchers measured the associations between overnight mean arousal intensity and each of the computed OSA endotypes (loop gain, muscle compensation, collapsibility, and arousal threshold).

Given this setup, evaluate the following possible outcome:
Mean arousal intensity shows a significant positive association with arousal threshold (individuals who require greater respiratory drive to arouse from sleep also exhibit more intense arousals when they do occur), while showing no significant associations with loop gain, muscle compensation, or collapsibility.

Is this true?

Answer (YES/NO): NO